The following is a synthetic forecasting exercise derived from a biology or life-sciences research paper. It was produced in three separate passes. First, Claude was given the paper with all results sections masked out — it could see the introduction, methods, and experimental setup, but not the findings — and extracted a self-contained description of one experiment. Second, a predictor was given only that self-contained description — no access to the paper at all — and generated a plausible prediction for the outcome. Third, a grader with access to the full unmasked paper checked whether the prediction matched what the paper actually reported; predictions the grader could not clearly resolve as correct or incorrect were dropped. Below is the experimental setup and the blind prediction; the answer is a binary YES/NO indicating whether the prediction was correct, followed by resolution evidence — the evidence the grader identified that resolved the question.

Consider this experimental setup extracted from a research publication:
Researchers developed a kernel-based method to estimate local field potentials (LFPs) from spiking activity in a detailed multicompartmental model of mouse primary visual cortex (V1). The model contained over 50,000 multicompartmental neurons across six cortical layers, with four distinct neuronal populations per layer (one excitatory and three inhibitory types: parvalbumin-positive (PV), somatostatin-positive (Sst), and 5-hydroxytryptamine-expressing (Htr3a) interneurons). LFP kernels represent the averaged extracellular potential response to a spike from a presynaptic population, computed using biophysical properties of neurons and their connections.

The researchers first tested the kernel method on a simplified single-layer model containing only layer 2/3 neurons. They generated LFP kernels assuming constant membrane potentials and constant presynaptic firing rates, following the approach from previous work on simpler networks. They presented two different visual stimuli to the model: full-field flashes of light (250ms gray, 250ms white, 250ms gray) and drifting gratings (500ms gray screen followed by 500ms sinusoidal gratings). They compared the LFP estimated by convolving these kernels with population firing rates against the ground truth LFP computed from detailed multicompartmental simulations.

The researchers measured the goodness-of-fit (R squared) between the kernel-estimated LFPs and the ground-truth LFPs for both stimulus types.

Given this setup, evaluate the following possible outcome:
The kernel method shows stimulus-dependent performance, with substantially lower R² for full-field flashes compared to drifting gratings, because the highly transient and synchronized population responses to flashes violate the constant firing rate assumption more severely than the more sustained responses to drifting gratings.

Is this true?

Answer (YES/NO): NO